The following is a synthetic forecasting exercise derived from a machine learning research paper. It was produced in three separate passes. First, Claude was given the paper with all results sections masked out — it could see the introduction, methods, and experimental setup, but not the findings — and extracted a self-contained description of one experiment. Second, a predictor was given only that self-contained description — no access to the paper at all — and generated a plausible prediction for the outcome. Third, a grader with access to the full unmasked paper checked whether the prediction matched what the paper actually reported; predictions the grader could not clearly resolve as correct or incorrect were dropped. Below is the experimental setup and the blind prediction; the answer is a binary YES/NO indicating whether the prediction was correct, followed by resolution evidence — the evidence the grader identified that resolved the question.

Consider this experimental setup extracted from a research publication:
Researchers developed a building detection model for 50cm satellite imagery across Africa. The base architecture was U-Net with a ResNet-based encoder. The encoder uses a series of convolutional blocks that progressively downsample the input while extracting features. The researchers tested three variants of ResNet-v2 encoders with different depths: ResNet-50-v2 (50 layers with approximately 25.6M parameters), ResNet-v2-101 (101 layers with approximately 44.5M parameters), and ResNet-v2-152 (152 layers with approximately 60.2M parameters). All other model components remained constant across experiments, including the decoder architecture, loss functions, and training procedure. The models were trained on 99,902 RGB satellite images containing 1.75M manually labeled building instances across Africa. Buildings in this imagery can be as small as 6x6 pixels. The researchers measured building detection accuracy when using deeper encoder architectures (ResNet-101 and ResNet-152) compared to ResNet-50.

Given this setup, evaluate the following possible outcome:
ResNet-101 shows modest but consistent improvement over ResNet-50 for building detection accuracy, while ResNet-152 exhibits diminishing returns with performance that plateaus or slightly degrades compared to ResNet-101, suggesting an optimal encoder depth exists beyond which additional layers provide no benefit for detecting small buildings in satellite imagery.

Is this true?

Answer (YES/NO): NO